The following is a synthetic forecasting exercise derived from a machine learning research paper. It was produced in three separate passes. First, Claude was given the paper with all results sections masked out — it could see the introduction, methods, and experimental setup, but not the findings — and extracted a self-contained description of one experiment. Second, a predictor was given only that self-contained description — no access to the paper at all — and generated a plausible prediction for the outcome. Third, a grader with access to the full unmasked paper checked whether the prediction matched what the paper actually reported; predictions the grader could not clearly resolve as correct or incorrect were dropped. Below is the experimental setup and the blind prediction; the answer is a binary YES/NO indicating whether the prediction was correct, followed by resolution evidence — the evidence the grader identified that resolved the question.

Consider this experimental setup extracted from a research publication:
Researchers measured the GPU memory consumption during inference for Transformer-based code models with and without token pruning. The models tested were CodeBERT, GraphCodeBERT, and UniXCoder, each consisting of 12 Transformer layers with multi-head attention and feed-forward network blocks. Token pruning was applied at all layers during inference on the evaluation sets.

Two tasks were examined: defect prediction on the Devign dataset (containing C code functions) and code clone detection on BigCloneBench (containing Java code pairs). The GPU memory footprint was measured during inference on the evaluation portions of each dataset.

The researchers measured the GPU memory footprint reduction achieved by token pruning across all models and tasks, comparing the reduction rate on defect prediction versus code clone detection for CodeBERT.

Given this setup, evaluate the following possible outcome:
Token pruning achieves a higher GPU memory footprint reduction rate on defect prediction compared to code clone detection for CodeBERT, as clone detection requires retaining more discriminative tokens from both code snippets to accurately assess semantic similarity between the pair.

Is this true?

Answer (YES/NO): YES